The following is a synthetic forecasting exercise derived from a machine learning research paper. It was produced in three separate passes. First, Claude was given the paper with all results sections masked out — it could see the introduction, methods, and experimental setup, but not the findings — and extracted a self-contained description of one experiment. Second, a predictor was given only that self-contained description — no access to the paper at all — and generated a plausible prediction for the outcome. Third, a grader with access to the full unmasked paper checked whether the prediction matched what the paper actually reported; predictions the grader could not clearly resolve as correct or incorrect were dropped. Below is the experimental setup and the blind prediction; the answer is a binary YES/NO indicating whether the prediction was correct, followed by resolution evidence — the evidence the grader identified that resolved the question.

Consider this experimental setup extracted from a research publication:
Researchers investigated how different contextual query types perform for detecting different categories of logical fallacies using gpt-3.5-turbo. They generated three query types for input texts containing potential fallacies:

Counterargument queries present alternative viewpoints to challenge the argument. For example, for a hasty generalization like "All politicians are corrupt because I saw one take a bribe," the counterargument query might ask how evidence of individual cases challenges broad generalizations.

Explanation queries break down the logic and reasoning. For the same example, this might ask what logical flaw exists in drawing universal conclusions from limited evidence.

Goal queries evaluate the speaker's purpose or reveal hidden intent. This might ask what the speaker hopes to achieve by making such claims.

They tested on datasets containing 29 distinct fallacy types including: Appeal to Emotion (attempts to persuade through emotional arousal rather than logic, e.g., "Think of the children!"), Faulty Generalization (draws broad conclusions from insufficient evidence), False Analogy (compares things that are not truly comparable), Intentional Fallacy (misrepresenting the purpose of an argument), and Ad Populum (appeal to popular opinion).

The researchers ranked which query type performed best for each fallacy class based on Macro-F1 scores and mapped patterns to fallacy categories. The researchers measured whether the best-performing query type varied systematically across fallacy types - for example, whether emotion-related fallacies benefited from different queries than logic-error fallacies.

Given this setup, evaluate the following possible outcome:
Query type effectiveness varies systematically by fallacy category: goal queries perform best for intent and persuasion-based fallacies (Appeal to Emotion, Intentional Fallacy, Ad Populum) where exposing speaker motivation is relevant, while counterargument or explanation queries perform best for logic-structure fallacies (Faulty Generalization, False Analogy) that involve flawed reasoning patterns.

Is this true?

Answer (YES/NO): NO